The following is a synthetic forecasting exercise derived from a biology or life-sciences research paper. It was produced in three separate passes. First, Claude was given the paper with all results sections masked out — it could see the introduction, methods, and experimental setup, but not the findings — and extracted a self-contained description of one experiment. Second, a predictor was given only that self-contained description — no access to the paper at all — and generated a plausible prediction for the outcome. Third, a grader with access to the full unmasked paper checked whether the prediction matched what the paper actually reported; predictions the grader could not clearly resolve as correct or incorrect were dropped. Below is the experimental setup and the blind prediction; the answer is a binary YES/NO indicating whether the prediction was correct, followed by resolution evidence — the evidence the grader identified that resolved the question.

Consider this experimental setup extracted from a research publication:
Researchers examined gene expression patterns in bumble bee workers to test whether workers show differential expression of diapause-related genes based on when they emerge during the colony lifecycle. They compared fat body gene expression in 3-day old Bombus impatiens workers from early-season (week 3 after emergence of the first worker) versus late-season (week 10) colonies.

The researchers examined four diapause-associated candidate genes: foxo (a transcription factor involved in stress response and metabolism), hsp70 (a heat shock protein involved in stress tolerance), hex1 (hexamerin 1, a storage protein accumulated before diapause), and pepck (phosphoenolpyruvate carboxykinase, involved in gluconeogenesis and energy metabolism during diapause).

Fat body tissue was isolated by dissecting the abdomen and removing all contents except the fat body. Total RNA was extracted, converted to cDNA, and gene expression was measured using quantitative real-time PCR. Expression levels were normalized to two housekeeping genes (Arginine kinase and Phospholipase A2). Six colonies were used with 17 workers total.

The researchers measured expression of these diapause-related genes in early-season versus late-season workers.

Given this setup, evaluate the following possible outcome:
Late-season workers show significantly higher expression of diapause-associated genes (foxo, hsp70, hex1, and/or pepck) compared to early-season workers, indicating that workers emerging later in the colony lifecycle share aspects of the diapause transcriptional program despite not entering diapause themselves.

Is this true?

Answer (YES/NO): NO